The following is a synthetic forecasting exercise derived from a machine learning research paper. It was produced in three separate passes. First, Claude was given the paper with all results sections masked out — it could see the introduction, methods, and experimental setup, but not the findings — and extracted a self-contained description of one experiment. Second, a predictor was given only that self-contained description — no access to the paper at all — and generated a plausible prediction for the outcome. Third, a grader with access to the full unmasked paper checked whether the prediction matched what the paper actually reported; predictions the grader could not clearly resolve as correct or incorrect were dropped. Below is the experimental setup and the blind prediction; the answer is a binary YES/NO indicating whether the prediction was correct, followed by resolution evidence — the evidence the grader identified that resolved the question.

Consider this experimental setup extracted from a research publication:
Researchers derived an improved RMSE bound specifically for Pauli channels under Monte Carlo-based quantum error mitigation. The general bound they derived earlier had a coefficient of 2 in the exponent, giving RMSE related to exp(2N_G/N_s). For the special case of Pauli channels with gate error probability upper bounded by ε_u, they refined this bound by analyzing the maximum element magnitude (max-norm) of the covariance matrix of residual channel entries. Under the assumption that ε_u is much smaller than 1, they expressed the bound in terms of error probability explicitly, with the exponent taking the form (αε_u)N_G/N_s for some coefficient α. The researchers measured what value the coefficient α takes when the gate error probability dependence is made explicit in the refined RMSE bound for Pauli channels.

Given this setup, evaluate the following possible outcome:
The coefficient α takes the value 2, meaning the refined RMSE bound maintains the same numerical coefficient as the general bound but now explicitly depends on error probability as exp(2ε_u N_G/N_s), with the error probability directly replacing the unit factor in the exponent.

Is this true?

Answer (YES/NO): NO